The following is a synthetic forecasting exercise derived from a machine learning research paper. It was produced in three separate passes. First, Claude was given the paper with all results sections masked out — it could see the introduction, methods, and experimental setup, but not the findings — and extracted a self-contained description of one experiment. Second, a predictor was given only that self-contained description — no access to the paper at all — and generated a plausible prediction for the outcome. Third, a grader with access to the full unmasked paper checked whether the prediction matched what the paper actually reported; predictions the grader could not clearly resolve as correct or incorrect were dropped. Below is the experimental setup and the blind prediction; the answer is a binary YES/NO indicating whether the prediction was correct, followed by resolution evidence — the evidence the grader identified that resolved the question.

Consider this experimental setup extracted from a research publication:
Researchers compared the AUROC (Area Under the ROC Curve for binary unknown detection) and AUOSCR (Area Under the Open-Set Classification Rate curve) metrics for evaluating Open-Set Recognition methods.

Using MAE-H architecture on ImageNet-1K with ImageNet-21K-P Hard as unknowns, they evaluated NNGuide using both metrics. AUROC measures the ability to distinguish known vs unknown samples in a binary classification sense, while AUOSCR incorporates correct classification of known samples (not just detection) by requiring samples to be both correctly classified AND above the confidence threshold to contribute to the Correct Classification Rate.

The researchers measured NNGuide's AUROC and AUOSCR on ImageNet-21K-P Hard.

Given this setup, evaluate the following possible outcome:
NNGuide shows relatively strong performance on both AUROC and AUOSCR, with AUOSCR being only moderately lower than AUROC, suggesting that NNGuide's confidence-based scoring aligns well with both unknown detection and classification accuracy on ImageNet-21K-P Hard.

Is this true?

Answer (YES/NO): NO